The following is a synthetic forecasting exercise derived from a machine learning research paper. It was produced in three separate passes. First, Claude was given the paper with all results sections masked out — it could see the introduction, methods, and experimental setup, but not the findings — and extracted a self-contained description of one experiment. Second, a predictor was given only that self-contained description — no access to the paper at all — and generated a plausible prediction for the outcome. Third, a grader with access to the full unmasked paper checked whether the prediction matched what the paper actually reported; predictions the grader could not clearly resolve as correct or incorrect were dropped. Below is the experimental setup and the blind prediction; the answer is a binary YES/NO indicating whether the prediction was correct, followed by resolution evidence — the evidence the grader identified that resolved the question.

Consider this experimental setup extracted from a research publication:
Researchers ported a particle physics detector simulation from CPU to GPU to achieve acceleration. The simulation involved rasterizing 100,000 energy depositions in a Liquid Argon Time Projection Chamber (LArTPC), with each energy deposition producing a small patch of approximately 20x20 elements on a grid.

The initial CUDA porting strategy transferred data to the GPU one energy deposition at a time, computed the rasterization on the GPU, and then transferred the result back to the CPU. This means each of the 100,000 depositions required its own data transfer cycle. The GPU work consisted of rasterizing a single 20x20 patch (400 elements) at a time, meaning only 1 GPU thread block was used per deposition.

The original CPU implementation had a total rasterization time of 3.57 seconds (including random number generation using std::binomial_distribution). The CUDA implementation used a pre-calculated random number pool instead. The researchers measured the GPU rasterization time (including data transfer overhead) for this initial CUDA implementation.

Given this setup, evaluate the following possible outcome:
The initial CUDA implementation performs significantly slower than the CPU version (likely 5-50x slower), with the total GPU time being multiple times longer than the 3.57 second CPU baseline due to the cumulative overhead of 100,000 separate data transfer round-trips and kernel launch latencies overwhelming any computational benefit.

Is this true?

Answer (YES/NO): NO